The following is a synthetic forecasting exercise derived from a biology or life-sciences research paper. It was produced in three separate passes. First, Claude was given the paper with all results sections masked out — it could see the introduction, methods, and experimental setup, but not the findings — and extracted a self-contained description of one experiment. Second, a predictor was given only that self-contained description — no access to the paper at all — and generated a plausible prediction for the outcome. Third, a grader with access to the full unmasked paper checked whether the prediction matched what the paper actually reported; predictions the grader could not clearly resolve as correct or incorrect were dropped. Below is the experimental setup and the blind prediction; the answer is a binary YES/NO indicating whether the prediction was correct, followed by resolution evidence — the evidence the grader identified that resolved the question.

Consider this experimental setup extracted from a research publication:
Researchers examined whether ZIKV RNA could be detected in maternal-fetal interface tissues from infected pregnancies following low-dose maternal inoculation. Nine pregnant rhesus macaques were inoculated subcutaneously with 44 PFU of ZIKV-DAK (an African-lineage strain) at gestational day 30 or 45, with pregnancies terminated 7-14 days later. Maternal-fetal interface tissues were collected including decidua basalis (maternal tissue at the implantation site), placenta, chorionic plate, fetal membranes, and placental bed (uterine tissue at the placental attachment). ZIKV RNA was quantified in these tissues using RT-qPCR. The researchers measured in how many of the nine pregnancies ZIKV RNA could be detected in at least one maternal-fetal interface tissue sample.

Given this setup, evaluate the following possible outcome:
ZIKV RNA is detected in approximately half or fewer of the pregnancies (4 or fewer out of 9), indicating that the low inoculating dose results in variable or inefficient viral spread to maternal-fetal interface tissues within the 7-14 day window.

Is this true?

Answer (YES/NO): NO